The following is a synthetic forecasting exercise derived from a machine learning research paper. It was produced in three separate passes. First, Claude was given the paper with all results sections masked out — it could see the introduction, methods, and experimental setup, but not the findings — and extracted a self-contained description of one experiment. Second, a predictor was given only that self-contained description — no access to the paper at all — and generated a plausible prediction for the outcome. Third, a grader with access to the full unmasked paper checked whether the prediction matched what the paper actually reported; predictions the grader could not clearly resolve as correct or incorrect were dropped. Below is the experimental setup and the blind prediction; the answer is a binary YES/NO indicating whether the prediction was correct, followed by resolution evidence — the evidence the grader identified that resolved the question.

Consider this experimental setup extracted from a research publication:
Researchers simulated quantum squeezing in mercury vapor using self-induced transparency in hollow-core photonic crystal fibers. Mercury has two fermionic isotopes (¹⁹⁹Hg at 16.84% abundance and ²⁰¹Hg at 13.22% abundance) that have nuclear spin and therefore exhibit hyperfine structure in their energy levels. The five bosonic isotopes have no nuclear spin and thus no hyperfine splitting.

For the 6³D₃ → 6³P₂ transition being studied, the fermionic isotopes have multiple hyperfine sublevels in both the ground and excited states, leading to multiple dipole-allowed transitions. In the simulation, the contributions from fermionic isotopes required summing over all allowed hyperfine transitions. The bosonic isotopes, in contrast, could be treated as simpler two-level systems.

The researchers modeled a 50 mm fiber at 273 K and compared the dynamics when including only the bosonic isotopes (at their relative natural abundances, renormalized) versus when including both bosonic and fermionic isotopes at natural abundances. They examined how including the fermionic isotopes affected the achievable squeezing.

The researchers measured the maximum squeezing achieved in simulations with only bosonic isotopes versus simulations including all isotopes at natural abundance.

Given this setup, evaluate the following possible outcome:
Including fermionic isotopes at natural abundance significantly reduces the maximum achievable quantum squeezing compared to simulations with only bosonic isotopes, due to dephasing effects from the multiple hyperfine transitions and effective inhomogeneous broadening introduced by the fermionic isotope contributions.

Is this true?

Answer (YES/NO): NO